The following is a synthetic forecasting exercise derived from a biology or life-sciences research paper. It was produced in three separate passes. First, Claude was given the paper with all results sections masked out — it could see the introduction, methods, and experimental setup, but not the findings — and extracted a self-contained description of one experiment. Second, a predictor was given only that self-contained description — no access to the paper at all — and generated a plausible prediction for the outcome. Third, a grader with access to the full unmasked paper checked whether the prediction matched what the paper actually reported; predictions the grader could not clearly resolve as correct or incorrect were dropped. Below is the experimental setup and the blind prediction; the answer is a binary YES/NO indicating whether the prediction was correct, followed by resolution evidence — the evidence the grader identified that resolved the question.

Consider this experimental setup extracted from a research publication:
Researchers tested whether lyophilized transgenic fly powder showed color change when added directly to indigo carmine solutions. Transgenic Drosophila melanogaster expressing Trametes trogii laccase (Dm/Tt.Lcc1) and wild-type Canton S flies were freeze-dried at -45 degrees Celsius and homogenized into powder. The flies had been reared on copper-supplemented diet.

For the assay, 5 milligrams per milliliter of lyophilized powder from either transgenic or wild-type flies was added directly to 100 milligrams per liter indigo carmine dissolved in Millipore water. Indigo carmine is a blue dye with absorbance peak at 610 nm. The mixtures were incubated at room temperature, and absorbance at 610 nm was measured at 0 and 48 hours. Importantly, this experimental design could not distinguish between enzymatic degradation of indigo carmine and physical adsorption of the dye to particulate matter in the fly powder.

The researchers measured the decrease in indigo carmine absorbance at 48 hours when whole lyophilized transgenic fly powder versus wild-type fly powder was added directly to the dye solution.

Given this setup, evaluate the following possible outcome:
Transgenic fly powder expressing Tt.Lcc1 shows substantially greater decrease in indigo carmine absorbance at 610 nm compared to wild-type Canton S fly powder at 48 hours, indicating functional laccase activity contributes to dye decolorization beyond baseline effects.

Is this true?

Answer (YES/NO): YES